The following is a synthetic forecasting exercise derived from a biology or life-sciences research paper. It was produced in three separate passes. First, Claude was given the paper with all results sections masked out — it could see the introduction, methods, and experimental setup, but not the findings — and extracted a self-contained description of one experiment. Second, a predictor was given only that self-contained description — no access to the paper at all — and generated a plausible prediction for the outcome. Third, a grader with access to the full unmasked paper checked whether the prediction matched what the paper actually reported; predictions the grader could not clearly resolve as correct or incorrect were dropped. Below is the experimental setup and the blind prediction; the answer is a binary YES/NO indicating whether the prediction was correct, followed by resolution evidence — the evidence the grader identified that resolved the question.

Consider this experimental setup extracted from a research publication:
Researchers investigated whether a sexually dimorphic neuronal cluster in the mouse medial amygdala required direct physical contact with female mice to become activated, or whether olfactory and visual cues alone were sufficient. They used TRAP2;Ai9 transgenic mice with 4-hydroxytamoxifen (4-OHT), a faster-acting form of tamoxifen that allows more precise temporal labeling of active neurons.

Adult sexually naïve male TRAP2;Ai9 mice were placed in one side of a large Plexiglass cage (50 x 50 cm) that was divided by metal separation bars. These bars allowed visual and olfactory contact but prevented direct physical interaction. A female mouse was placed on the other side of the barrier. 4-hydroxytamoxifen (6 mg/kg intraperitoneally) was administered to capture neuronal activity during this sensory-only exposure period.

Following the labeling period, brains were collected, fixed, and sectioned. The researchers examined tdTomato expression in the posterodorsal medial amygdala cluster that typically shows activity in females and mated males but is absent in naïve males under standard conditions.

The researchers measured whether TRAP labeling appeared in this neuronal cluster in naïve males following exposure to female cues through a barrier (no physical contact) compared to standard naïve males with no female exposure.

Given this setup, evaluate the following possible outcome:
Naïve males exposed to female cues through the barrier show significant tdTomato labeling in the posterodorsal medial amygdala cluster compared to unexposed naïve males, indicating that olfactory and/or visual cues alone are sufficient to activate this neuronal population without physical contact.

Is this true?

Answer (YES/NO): NO